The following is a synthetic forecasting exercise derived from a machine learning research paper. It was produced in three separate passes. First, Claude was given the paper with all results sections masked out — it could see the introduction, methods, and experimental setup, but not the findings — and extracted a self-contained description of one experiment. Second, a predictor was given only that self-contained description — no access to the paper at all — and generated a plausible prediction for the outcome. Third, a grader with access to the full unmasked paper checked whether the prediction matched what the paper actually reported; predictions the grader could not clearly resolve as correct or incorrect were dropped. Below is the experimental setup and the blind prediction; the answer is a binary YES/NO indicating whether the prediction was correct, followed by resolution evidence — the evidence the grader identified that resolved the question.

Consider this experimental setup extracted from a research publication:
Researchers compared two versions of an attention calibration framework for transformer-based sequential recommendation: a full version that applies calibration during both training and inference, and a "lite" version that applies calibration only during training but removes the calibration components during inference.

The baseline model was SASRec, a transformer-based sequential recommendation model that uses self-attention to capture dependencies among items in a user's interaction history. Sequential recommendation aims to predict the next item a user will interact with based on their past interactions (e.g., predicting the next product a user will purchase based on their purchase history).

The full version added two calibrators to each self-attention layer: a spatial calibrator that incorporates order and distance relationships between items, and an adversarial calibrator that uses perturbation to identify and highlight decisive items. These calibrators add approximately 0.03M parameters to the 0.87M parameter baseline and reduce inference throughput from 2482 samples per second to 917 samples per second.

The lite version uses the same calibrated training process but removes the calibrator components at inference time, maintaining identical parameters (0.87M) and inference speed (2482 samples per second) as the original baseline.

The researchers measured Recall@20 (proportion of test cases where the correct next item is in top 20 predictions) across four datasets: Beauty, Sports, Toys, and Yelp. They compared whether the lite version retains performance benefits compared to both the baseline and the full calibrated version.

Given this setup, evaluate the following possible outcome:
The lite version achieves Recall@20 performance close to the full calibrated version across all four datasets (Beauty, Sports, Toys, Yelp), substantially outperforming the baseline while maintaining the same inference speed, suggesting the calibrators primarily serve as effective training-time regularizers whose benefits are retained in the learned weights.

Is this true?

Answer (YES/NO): NO